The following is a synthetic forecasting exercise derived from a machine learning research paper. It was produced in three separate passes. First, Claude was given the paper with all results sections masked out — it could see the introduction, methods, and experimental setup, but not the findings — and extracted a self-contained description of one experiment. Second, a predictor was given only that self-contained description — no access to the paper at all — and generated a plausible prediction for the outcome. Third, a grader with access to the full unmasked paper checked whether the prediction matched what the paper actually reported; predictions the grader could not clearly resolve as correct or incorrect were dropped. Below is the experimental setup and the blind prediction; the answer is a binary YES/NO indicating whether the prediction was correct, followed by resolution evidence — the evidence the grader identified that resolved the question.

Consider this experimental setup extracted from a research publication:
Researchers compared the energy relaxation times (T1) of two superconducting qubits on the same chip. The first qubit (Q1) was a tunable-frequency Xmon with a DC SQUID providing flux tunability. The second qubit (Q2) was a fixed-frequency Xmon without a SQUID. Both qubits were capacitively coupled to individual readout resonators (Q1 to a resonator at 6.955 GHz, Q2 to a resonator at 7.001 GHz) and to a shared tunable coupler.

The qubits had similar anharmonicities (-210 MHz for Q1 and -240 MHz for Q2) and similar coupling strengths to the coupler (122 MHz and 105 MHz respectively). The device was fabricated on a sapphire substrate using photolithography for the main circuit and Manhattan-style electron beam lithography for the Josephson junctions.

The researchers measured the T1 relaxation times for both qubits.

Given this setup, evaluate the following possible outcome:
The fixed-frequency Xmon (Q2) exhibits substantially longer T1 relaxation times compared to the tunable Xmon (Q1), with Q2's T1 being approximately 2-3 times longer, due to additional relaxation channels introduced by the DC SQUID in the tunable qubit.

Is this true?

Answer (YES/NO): NO